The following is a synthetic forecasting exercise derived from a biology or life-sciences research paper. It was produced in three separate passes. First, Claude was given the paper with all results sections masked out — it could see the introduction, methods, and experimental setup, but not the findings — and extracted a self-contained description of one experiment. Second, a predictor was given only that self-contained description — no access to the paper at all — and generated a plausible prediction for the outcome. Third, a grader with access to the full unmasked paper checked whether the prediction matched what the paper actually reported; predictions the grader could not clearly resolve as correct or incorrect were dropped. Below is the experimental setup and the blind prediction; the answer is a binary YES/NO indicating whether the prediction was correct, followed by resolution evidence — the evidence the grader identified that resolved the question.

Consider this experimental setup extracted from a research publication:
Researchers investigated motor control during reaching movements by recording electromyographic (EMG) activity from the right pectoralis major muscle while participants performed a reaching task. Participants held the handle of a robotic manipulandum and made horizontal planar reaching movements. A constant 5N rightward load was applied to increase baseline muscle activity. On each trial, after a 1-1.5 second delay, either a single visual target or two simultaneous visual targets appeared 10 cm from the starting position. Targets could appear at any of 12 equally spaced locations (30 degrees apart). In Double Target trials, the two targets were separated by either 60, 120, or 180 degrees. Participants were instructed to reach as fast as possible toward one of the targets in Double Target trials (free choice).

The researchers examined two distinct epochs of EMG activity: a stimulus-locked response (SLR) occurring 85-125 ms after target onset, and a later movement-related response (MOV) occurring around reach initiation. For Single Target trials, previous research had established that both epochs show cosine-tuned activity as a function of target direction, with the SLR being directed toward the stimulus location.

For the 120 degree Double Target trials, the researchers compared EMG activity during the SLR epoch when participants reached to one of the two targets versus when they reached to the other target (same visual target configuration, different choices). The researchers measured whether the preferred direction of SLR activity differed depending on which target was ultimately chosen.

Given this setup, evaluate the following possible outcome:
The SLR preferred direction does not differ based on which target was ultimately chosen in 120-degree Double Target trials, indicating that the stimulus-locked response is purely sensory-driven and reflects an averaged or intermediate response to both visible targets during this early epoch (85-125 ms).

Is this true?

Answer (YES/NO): NO